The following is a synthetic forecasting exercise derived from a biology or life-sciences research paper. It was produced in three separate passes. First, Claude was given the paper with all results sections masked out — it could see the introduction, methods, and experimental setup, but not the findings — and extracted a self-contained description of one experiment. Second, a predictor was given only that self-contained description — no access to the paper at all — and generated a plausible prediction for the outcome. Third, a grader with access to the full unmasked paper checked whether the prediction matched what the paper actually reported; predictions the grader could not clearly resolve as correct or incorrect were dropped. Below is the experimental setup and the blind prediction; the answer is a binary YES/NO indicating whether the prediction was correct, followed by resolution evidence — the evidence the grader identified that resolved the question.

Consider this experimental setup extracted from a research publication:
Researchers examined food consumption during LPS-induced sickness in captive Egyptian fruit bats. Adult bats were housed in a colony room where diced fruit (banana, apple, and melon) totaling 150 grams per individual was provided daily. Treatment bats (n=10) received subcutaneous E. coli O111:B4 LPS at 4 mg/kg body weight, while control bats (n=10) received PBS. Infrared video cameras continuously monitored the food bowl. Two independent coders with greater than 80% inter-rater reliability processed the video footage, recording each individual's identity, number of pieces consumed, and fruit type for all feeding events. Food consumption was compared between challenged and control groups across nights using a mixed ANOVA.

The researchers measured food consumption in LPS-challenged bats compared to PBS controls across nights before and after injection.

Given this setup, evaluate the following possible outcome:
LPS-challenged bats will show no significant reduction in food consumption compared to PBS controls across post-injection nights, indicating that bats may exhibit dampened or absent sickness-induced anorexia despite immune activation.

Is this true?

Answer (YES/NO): NO